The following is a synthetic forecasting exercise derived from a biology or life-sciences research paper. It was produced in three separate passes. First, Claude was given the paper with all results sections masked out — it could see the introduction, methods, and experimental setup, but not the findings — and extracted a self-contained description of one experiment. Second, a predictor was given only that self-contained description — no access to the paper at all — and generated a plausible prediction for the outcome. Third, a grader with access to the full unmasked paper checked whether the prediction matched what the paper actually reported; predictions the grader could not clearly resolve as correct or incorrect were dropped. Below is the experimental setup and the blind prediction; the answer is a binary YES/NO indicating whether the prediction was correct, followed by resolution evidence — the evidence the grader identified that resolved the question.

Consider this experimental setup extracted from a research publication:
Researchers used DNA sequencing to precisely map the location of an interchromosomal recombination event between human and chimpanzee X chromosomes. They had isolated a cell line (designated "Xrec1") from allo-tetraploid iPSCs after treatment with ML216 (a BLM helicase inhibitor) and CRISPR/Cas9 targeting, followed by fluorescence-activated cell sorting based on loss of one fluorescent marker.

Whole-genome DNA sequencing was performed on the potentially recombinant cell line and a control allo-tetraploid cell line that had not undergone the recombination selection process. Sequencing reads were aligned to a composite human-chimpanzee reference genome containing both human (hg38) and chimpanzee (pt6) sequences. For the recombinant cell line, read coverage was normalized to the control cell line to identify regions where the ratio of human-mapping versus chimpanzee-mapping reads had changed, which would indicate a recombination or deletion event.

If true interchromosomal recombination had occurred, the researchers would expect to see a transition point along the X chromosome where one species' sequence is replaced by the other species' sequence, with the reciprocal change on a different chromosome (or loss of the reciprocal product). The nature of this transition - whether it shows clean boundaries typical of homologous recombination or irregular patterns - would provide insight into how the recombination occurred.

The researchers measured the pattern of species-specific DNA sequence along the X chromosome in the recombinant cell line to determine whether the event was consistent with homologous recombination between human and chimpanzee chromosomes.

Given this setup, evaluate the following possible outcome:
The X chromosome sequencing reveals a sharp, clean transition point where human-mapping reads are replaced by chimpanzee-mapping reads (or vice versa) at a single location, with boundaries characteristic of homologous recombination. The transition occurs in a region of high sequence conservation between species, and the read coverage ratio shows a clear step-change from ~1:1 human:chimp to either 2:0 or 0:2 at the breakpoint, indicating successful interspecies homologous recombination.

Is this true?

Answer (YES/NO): NO